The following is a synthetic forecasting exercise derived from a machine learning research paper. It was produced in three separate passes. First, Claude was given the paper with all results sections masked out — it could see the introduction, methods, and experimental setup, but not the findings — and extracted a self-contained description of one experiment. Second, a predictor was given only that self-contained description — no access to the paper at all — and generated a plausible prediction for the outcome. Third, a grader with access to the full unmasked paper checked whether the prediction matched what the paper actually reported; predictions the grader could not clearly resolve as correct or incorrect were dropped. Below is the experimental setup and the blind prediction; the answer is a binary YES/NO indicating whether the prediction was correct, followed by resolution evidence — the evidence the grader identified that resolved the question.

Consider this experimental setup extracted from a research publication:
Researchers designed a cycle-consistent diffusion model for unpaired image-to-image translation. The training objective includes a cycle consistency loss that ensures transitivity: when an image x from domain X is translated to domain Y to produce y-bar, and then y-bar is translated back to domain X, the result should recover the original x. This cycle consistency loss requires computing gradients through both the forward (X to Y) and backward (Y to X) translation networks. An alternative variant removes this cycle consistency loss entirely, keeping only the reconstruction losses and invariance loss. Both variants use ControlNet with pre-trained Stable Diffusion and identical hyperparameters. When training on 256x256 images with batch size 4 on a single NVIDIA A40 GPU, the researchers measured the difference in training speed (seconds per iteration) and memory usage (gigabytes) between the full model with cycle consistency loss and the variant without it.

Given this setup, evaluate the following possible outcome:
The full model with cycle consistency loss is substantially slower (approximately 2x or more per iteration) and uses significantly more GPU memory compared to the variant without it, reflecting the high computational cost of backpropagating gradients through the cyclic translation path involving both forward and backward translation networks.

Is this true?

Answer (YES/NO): NO